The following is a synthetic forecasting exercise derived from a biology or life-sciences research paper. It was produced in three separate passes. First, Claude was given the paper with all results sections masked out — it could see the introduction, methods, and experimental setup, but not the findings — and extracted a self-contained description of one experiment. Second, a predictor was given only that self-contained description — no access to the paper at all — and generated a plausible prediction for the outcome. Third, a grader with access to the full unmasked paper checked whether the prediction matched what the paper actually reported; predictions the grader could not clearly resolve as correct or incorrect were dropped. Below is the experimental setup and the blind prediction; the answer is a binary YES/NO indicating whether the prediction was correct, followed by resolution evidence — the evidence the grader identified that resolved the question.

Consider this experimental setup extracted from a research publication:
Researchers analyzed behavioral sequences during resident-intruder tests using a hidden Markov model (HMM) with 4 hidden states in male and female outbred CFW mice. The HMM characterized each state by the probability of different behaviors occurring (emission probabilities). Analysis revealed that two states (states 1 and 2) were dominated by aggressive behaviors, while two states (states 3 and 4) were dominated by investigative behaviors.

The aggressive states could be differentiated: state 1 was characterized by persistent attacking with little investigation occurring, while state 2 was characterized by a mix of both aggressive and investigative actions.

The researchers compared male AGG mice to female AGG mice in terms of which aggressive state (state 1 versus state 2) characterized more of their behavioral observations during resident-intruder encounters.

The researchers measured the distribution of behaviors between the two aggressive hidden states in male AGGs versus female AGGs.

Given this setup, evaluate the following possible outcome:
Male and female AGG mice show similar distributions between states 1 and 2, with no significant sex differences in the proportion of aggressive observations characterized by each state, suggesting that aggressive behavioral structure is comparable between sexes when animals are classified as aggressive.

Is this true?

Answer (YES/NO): NO